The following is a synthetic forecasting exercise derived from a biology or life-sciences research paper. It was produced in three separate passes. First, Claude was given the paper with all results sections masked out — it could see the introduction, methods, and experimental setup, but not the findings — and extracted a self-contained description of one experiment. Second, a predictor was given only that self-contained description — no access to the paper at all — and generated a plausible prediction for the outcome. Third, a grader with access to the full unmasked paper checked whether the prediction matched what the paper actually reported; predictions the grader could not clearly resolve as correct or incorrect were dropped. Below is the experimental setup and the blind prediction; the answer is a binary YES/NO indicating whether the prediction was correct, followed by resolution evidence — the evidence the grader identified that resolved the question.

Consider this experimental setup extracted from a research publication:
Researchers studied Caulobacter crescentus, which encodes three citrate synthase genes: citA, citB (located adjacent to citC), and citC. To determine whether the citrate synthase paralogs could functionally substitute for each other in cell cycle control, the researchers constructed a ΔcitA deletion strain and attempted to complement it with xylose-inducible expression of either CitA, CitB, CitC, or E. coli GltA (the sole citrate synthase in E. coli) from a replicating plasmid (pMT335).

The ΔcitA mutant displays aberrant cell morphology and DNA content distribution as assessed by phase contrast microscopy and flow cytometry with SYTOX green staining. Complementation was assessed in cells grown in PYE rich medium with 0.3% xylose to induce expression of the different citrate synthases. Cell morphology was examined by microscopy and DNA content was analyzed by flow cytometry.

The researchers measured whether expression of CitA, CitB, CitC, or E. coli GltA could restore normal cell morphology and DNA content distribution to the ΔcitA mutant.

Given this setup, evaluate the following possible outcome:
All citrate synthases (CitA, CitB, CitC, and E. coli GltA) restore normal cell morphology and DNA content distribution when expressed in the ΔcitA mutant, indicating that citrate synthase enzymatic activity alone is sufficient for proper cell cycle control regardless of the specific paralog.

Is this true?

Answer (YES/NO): NO